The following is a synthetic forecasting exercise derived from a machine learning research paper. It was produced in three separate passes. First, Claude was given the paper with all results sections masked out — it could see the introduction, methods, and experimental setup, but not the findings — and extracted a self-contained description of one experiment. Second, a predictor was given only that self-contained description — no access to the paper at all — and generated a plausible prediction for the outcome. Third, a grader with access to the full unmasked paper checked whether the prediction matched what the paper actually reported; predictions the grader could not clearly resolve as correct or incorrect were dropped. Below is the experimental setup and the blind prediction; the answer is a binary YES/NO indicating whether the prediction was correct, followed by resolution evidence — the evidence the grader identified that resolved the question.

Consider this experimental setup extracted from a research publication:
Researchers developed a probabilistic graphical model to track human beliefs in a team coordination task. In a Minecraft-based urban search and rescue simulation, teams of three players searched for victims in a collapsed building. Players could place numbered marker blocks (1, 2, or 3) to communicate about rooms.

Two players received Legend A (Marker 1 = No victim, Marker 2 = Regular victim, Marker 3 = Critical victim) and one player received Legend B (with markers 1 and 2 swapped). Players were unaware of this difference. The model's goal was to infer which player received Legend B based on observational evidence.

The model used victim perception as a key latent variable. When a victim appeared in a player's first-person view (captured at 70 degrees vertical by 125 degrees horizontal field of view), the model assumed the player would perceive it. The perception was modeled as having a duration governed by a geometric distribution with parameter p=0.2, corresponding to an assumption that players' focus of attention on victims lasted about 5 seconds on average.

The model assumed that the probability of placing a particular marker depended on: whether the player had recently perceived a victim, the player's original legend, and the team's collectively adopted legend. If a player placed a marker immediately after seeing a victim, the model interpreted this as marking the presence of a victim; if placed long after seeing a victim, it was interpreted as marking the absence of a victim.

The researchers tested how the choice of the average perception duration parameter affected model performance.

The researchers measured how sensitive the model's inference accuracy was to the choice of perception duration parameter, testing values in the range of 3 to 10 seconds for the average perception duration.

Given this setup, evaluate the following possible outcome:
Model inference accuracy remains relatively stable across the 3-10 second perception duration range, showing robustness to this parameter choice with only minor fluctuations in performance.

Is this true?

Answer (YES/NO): YES